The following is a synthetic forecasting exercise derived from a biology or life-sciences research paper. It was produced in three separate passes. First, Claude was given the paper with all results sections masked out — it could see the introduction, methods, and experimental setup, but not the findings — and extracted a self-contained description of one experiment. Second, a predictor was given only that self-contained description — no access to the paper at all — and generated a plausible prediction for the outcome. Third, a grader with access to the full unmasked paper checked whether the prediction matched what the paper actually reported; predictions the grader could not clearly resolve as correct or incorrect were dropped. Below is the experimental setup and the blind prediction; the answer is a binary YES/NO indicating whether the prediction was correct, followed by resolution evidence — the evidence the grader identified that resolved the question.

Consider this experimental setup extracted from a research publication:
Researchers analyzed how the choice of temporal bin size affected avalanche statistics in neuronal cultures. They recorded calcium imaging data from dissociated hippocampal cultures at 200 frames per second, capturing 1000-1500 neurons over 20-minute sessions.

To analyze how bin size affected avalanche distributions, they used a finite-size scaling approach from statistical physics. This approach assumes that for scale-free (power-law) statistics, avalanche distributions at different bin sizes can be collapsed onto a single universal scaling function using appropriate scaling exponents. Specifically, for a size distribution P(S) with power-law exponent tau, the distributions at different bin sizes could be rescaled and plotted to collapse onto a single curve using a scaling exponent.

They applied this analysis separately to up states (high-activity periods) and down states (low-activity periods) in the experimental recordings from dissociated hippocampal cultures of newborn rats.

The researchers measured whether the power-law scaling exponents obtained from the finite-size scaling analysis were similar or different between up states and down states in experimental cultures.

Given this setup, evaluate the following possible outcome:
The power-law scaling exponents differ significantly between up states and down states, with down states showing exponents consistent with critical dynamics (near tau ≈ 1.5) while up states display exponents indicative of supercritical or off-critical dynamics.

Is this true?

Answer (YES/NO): NO